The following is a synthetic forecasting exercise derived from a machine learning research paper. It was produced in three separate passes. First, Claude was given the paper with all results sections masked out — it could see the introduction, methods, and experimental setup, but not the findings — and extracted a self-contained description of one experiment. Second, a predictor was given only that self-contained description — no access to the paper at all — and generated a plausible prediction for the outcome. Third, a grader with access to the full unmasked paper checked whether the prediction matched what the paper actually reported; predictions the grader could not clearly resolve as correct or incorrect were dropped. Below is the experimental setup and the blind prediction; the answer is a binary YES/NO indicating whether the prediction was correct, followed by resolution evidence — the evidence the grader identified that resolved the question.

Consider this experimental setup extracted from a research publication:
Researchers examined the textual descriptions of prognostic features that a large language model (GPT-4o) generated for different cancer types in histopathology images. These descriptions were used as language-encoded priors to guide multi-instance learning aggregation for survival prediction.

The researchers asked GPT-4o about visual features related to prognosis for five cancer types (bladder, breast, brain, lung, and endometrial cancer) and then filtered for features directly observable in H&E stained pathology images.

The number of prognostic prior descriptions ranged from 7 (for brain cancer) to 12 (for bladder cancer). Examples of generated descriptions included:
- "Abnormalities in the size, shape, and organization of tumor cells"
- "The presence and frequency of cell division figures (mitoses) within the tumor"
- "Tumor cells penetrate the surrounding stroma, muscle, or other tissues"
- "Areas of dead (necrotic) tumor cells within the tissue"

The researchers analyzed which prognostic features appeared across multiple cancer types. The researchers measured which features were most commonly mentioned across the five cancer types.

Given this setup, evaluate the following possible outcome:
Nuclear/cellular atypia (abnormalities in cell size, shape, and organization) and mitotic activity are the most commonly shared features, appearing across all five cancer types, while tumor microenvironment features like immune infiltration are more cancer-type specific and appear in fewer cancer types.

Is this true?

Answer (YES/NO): NO